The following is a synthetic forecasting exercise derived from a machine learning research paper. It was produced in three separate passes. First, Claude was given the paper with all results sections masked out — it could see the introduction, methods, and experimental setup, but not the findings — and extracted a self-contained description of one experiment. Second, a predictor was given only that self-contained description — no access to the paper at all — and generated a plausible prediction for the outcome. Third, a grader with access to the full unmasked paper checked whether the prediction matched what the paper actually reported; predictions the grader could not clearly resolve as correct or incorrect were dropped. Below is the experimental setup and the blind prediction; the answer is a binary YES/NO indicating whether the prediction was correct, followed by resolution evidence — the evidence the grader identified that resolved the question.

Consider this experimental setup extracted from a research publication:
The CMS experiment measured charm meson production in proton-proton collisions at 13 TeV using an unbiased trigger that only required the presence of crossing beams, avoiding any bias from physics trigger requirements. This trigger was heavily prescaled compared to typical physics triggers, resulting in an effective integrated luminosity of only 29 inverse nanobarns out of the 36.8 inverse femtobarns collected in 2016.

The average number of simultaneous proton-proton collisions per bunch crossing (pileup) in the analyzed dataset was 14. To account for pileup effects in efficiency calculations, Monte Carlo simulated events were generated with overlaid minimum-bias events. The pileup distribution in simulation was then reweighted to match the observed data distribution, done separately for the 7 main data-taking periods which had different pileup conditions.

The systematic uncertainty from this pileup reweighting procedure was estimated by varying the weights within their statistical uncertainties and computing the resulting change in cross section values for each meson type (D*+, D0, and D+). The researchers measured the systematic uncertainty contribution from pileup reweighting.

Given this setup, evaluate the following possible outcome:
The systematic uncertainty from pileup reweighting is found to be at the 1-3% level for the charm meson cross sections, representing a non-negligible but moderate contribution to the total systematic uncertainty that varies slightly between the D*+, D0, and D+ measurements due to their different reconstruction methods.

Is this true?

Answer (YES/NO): YES